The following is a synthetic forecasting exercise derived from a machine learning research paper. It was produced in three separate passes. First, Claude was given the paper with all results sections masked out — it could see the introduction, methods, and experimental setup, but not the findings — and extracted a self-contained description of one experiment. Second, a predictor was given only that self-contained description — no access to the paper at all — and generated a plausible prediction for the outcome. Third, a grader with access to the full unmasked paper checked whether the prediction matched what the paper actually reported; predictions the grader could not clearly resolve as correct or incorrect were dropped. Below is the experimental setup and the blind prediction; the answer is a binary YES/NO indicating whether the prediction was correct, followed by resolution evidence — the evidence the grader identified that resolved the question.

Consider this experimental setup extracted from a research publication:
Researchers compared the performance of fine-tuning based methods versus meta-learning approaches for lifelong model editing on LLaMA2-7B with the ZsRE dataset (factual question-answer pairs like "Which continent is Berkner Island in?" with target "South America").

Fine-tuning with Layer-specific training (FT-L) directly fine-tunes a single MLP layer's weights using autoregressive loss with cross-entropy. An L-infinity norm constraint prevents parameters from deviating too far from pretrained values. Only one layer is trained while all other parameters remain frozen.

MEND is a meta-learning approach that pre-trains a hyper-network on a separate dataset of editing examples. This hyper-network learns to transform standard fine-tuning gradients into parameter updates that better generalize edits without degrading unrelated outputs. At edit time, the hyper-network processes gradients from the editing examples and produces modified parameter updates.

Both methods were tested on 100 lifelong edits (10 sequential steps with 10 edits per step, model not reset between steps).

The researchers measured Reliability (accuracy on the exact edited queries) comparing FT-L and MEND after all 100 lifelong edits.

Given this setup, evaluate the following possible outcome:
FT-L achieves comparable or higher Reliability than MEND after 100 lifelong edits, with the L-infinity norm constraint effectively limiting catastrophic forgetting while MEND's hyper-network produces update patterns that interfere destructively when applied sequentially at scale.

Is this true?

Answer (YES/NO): YES